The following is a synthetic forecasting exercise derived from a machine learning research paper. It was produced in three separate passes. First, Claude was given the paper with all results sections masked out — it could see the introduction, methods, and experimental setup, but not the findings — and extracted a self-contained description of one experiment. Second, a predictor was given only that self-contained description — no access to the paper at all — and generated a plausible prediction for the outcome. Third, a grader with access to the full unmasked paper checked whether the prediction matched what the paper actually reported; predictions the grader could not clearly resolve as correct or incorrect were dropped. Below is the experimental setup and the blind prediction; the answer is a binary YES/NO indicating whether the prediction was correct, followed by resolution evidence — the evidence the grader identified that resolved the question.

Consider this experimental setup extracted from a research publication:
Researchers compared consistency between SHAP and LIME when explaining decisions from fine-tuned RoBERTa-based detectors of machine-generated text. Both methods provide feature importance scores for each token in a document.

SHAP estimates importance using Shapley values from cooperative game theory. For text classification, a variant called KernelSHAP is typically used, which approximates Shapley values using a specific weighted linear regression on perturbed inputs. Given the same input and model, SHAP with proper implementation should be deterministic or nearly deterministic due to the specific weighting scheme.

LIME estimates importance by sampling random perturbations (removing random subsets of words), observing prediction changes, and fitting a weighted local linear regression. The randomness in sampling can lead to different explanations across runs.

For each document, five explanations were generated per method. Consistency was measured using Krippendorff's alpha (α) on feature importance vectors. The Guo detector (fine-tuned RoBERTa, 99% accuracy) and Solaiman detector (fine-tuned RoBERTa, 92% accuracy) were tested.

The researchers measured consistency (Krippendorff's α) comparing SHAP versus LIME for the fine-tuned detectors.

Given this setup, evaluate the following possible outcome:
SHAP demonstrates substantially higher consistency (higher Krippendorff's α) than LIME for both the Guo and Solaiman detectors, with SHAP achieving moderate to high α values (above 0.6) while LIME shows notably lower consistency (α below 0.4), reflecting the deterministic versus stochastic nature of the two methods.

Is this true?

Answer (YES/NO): YES